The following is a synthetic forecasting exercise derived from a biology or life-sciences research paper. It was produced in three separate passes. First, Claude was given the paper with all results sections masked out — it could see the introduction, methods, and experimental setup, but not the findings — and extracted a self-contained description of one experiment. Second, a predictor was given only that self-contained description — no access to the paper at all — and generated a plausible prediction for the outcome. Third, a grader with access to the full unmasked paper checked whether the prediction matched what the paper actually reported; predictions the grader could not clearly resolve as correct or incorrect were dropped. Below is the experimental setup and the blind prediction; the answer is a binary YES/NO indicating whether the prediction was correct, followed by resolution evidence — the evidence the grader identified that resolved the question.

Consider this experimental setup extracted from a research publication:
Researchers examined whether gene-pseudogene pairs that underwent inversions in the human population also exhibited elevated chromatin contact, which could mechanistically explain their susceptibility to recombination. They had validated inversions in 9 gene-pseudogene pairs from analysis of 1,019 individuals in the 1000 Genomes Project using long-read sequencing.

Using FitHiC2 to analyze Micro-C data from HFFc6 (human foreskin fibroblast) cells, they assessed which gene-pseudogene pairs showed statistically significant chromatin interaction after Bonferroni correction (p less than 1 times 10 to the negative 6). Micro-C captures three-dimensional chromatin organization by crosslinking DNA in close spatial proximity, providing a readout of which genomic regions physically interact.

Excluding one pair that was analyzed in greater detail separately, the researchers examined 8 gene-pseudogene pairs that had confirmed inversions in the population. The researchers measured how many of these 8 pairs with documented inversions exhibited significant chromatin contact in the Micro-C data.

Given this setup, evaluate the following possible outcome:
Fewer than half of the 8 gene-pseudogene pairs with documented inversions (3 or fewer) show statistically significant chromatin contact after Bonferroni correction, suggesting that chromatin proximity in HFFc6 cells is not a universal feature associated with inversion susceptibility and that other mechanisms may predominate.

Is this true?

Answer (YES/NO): NO